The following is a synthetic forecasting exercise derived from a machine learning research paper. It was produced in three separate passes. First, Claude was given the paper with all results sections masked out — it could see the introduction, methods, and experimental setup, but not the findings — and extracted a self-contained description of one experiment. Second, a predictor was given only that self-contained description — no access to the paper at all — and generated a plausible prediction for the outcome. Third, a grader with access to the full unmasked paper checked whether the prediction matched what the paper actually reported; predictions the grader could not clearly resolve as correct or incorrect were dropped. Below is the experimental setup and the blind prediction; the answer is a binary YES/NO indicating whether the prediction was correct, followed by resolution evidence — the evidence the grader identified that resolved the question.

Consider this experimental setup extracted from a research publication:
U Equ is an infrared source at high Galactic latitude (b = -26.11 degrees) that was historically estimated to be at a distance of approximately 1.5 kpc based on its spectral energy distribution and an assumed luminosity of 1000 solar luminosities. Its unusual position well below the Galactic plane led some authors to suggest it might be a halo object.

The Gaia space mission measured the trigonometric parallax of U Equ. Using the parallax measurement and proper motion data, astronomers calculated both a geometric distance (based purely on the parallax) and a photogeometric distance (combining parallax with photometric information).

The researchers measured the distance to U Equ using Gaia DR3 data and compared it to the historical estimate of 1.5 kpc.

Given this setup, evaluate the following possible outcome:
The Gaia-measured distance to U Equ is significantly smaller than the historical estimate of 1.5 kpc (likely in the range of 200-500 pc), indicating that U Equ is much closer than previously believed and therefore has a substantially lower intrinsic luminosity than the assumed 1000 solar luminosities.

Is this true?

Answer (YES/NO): NO